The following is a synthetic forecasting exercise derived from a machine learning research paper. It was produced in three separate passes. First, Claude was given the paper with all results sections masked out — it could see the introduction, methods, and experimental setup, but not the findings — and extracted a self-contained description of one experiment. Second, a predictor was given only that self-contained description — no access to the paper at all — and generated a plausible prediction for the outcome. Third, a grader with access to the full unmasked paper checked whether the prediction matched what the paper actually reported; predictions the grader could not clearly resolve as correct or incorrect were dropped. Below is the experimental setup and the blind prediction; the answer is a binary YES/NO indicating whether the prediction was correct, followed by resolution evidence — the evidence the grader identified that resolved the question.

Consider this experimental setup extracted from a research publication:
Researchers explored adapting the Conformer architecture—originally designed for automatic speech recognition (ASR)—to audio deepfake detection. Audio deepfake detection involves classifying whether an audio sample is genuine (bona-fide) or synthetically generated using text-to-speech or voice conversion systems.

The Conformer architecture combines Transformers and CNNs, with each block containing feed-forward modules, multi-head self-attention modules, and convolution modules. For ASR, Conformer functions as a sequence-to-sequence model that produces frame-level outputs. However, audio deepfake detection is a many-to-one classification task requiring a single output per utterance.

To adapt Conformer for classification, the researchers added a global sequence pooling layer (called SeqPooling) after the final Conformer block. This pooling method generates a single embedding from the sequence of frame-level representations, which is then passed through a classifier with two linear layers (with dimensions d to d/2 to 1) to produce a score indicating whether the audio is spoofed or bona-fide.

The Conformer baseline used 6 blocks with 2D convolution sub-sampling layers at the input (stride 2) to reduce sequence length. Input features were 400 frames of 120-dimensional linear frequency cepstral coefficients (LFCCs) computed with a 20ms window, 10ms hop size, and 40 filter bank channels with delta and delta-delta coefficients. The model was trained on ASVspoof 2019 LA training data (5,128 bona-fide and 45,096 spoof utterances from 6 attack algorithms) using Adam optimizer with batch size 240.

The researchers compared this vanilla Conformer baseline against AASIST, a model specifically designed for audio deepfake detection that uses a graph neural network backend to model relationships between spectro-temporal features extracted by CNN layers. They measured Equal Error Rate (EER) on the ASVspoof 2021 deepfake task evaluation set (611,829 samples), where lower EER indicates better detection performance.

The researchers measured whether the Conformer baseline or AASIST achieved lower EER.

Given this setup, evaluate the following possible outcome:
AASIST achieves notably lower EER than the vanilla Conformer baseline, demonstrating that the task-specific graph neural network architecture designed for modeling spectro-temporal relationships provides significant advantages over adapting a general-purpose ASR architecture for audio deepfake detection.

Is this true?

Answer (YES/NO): NO